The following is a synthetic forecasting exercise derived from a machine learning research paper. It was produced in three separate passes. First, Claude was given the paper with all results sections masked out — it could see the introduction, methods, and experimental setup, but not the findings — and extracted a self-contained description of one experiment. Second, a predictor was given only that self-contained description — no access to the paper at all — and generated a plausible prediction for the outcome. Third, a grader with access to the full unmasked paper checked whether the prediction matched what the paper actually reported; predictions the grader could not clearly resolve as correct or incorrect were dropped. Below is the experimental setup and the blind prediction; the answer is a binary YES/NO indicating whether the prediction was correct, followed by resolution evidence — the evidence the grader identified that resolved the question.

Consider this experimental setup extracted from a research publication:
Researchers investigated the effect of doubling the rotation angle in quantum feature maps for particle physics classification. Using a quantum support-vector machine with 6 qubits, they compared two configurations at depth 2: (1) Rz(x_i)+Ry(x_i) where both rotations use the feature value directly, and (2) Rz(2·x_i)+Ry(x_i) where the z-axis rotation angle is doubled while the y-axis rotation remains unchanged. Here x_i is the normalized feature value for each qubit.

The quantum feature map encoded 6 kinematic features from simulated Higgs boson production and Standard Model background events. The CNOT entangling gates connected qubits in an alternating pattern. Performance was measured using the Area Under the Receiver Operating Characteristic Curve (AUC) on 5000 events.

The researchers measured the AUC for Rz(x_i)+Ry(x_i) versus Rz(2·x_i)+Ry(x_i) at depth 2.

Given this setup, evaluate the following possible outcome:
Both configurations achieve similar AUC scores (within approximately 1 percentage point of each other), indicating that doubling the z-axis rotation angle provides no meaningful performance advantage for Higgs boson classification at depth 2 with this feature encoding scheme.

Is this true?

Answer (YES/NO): NO